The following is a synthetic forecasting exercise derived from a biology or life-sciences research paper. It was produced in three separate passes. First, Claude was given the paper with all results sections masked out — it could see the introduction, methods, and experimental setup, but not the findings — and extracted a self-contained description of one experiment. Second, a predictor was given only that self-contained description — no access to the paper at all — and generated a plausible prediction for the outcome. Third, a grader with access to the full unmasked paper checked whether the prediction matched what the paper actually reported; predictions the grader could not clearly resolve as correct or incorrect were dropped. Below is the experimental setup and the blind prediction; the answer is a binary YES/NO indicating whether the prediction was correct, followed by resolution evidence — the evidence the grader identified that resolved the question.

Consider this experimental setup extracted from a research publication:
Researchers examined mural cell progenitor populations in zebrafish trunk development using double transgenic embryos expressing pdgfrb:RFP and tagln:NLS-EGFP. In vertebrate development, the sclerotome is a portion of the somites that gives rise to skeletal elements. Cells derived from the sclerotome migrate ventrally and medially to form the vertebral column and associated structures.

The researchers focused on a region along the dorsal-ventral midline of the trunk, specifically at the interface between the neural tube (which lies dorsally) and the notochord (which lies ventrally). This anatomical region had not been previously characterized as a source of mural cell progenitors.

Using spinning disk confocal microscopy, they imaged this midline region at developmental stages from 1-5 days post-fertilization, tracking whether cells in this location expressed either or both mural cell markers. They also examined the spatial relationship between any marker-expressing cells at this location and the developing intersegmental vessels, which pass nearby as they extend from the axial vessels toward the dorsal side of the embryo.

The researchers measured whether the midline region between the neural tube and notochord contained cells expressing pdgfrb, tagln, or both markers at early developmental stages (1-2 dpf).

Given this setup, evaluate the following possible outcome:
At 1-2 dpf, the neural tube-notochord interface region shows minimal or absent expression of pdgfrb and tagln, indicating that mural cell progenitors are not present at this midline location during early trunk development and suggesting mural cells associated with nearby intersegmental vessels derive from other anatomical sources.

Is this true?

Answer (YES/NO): NO